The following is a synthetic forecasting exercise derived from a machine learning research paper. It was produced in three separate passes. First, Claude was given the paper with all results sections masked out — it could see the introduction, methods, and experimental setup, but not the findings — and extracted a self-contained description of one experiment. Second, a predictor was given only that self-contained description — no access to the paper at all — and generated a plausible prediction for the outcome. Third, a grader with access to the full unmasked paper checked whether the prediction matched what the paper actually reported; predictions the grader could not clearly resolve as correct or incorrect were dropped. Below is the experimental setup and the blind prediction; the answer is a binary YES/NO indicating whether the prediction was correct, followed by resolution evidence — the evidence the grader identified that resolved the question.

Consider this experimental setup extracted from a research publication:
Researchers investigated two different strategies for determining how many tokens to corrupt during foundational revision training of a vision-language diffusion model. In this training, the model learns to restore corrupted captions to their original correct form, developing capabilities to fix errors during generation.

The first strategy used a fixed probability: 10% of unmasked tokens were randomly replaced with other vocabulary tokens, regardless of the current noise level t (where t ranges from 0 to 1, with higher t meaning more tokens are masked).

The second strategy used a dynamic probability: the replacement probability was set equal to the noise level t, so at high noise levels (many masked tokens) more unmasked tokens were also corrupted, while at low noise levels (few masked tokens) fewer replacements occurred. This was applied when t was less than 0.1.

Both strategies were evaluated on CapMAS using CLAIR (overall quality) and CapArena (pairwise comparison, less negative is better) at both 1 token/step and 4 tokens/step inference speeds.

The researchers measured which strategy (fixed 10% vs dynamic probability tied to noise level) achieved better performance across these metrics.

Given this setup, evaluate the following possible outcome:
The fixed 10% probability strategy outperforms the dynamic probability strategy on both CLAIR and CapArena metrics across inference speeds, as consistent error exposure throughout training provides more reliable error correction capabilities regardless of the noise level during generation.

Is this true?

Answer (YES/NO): YES